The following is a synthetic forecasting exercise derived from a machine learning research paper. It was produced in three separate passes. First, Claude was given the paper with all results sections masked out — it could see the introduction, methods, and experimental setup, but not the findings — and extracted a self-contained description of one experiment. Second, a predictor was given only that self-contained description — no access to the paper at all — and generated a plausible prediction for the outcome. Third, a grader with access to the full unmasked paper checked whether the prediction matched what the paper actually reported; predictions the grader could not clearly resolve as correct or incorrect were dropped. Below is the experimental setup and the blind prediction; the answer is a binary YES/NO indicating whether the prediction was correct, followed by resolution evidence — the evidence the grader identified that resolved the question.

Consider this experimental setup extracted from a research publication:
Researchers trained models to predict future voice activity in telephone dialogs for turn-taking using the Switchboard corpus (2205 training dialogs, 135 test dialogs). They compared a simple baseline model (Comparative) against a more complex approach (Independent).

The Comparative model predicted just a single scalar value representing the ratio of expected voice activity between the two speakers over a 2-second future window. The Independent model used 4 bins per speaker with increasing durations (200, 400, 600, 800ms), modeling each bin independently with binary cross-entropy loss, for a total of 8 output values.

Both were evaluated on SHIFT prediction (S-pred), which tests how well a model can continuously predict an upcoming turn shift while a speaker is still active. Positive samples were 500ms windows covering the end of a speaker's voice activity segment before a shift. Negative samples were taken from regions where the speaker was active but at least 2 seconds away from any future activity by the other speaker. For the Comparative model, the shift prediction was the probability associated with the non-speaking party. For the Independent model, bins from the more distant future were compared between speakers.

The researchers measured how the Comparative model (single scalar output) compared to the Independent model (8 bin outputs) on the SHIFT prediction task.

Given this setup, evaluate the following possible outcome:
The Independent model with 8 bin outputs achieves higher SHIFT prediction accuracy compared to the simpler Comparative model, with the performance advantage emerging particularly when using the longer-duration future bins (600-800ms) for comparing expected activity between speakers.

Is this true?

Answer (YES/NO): YES